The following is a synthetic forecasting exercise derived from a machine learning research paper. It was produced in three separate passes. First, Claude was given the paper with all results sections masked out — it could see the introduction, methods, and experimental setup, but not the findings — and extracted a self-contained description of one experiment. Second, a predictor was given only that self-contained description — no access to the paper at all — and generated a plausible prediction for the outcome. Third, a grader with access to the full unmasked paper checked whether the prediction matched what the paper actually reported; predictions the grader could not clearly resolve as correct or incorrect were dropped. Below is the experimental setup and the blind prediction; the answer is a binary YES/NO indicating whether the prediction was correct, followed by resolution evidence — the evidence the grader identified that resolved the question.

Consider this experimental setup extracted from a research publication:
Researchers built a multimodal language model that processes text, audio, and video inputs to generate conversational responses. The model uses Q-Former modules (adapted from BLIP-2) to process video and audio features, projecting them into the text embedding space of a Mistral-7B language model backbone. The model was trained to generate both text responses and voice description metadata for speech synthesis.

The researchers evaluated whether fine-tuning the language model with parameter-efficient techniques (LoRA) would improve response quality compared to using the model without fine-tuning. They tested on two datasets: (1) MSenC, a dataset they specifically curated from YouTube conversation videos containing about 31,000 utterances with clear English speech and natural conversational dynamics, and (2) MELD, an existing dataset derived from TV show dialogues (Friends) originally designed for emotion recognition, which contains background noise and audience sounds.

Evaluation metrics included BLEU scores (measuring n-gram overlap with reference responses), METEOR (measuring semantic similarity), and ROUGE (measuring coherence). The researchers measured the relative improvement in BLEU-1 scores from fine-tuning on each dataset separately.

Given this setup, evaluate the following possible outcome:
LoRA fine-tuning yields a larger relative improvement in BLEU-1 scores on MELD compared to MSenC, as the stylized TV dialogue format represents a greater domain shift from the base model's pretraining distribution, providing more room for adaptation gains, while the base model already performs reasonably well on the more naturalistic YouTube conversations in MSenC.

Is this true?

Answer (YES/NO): YES